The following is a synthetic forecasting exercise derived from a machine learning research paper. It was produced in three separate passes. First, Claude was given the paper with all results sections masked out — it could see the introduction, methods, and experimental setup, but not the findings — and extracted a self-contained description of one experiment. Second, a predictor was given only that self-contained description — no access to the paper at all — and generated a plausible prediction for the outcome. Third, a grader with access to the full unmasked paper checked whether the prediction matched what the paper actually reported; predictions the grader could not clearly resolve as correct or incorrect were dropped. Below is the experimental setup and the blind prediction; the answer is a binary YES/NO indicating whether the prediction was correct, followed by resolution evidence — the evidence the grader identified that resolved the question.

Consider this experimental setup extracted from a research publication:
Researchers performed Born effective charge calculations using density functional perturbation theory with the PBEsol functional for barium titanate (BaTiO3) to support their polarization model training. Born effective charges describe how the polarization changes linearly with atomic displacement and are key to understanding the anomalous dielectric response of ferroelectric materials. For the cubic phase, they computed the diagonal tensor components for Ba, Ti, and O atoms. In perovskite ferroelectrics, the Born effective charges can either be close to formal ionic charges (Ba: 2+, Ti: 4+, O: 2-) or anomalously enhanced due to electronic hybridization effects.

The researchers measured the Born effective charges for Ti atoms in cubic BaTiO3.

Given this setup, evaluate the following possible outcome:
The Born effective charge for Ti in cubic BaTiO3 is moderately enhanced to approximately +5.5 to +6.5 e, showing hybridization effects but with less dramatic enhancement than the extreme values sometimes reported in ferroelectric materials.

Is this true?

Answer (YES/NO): NO